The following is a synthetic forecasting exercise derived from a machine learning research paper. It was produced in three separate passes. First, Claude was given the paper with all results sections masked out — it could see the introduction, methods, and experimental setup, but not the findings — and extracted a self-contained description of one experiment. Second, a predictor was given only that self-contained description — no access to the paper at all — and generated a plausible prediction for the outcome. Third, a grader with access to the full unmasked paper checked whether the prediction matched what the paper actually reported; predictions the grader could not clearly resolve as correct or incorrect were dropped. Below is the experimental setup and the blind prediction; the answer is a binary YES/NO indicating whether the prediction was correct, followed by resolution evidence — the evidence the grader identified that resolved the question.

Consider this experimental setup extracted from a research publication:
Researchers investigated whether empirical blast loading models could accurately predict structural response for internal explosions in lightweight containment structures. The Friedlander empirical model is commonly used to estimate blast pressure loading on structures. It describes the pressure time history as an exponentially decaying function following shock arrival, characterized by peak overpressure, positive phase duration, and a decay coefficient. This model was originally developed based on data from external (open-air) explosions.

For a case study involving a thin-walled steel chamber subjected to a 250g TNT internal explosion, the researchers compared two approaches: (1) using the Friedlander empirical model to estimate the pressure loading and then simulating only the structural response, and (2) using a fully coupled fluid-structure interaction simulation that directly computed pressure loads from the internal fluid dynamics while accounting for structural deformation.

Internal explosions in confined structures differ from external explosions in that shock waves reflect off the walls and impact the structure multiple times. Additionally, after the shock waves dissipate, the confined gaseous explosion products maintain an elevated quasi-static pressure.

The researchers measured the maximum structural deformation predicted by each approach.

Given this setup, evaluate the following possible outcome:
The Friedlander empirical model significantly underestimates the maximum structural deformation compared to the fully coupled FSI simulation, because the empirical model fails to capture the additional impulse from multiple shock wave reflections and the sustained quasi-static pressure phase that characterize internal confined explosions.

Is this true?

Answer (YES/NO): YES